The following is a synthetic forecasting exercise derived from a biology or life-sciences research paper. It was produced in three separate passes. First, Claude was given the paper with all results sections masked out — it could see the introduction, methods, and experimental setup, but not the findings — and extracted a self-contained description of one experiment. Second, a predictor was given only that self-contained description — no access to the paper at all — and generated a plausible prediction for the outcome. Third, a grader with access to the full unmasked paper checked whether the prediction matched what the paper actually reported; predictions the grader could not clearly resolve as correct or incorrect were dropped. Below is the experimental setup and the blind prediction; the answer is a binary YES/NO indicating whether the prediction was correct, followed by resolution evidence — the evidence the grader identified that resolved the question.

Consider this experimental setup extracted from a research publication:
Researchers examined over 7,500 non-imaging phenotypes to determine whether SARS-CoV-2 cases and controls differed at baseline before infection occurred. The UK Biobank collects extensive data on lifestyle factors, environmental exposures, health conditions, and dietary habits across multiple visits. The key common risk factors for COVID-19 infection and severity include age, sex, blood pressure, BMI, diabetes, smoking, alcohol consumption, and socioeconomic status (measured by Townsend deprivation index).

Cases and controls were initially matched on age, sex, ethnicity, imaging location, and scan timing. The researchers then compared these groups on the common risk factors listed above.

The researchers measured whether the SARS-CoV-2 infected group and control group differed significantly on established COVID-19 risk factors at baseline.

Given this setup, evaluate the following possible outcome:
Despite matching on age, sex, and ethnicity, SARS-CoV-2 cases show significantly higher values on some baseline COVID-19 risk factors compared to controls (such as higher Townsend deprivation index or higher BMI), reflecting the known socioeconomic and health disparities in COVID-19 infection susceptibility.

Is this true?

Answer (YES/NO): NO